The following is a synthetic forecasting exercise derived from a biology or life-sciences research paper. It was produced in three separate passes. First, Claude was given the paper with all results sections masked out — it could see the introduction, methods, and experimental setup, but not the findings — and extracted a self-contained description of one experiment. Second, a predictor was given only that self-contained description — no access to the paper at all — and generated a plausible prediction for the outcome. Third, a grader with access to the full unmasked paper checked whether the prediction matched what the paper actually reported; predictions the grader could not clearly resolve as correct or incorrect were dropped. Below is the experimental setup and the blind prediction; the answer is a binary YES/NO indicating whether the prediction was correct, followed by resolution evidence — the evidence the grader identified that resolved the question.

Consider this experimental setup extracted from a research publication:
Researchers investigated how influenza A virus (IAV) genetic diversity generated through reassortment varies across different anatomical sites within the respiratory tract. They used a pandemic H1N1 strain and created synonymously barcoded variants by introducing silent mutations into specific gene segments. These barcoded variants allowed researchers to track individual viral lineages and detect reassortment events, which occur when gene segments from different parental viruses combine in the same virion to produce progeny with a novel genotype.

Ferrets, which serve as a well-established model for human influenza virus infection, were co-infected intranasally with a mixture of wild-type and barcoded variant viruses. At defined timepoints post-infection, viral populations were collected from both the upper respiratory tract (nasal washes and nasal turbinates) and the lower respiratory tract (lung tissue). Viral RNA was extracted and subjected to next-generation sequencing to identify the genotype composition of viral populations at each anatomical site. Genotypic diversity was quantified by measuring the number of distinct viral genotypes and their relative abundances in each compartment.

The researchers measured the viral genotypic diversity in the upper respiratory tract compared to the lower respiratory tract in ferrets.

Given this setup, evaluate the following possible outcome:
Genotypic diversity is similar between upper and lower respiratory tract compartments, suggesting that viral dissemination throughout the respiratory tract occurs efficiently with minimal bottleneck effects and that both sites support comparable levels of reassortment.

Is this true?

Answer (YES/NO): NO